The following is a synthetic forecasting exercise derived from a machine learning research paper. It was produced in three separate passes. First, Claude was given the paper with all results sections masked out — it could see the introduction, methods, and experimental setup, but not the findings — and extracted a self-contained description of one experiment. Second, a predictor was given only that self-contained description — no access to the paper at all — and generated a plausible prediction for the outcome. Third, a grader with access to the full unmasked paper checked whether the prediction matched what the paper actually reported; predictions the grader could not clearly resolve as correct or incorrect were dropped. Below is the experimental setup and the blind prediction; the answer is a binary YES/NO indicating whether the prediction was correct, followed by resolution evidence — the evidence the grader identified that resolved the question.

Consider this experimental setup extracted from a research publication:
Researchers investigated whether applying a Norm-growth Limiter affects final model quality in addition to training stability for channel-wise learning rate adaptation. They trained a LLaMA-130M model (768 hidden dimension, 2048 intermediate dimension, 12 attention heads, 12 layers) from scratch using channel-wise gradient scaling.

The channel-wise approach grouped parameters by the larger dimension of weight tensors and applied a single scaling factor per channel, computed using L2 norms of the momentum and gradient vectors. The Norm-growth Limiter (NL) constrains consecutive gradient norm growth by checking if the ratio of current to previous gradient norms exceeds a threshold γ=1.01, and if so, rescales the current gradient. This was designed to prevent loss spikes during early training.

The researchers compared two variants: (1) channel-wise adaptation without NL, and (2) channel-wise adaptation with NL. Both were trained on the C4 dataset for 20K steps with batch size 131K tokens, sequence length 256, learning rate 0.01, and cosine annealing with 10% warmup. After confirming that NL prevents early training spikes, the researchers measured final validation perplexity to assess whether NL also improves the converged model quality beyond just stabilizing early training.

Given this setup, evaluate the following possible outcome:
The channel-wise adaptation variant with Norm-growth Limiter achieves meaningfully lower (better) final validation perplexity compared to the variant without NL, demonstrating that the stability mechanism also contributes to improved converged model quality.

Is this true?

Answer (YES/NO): YES